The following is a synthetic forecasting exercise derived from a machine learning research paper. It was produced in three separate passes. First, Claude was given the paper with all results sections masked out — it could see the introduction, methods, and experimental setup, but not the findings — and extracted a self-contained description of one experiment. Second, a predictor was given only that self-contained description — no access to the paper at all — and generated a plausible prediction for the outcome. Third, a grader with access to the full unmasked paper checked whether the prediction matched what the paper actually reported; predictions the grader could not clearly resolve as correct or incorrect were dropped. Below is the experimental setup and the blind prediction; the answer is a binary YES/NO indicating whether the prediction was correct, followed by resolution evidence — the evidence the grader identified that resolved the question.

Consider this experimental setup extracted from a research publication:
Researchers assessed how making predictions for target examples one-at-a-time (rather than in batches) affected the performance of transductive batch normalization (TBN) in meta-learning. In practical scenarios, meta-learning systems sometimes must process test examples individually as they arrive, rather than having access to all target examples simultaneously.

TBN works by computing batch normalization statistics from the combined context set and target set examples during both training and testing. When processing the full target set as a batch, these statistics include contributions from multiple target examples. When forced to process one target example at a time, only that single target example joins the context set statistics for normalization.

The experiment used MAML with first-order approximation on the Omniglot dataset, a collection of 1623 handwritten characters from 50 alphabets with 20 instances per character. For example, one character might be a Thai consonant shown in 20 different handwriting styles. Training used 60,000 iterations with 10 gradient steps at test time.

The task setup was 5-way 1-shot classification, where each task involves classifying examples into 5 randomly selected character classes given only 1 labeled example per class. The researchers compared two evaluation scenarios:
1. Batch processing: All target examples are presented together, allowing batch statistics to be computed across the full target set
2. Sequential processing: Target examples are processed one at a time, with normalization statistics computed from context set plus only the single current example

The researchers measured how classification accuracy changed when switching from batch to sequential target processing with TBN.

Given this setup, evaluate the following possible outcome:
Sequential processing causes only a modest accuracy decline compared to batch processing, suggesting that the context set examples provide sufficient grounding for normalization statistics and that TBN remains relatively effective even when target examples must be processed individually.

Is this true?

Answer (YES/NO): NO